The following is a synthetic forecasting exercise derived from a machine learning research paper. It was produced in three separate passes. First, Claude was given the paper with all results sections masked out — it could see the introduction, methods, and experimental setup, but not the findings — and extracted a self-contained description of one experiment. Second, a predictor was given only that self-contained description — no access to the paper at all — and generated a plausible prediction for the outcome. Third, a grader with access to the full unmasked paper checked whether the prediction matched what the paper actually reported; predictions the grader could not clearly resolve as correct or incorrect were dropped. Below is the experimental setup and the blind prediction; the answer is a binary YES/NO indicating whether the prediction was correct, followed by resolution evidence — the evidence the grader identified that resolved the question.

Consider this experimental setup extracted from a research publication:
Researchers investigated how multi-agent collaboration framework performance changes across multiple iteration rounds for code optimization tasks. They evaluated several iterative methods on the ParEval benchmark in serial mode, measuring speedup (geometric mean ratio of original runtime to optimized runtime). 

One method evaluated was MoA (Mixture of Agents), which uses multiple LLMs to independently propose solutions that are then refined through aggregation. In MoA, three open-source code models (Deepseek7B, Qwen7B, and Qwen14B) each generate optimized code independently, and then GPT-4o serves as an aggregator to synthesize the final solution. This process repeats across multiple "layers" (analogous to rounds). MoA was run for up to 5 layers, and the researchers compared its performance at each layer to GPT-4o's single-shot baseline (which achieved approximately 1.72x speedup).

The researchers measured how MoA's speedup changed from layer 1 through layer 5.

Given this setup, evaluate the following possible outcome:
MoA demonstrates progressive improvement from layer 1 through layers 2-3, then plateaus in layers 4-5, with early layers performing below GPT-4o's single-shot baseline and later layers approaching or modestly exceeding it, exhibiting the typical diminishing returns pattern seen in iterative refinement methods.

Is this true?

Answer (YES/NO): NO